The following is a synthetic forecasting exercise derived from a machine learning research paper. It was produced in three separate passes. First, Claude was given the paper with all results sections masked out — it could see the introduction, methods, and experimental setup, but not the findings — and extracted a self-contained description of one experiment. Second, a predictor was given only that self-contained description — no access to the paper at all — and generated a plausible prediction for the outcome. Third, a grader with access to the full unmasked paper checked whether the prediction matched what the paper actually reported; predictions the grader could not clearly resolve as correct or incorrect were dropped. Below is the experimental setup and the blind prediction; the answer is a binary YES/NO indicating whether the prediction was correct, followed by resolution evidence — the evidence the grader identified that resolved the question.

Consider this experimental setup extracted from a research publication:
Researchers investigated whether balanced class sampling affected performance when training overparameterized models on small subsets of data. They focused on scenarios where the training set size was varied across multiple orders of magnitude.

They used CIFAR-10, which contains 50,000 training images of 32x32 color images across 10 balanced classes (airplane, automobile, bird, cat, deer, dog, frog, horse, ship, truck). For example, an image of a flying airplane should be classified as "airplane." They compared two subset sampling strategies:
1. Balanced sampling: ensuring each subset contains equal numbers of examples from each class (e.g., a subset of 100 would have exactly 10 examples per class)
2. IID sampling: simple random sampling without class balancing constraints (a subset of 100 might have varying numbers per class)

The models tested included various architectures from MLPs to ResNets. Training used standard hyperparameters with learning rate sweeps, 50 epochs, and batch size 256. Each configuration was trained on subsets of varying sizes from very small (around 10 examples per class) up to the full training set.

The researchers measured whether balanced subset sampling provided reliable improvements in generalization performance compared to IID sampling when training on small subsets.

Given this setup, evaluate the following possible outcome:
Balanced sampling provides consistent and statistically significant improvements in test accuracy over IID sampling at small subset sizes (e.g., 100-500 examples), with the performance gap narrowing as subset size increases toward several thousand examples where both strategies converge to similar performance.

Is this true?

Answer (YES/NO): NO